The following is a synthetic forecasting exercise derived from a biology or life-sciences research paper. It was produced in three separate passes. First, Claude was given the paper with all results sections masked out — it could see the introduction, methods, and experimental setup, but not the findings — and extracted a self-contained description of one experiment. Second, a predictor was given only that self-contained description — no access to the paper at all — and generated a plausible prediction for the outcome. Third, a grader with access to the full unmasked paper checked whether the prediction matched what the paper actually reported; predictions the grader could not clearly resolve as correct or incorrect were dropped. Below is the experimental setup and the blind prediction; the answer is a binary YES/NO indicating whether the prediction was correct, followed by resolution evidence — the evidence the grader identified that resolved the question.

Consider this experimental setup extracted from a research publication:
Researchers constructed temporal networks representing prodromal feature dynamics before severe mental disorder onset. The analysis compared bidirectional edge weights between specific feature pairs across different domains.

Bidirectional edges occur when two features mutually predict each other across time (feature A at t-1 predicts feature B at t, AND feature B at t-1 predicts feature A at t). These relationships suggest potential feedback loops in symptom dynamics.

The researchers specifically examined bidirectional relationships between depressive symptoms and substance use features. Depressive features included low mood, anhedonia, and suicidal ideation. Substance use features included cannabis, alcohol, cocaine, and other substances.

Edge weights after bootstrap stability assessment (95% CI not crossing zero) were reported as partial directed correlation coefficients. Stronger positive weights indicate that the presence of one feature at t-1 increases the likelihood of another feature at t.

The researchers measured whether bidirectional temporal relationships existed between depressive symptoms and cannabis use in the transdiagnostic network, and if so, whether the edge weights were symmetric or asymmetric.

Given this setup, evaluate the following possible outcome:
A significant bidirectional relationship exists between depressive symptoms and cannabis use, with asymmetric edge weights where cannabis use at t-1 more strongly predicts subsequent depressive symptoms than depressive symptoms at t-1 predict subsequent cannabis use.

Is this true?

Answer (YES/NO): NO